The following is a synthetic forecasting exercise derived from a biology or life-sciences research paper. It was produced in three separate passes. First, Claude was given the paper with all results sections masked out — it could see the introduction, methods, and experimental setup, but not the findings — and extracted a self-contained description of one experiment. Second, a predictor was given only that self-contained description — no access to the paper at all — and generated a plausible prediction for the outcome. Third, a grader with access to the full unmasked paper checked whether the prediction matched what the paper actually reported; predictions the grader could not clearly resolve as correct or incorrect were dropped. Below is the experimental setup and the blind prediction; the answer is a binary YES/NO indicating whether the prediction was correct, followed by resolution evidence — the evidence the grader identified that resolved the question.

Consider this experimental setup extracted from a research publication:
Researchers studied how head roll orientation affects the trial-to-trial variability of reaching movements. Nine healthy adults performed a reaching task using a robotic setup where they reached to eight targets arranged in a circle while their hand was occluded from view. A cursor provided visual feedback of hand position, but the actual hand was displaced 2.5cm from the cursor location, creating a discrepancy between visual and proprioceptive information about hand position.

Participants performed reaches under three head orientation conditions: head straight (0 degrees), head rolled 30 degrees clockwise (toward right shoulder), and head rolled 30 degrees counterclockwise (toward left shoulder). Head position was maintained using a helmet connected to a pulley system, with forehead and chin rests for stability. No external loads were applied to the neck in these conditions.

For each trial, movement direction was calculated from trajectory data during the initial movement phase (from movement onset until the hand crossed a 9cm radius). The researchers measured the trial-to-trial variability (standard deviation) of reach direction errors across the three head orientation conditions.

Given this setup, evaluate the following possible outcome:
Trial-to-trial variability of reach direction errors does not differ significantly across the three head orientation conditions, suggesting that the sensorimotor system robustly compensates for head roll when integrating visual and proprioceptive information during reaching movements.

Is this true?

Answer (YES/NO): NO